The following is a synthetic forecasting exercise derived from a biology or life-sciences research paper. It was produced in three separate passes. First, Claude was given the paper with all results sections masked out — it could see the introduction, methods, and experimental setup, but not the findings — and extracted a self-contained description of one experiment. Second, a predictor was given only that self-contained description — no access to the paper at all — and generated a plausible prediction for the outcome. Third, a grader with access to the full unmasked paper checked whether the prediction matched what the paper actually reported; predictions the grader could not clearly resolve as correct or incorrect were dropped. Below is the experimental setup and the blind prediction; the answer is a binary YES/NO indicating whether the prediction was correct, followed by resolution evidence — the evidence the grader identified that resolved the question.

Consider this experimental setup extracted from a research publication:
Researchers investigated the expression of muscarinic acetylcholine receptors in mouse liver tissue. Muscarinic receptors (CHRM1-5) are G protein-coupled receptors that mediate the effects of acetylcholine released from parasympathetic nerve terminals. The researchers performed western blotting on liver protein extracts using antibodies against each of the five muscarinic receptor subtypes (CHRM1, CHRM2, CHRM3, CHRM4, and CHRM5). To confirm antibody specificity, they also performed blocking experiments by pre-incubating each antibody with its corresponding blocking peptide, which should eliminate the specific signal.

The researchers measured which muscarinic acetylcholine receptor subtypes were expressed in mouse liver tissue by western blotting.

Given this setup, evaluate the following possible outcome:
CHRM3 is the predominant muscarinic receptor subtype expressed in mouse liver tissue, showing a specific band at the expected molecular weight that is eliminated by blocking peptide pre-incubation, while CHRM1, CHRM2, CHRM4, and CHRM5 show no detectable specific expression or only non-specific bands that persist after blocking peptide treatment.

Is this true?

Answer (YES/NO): NO